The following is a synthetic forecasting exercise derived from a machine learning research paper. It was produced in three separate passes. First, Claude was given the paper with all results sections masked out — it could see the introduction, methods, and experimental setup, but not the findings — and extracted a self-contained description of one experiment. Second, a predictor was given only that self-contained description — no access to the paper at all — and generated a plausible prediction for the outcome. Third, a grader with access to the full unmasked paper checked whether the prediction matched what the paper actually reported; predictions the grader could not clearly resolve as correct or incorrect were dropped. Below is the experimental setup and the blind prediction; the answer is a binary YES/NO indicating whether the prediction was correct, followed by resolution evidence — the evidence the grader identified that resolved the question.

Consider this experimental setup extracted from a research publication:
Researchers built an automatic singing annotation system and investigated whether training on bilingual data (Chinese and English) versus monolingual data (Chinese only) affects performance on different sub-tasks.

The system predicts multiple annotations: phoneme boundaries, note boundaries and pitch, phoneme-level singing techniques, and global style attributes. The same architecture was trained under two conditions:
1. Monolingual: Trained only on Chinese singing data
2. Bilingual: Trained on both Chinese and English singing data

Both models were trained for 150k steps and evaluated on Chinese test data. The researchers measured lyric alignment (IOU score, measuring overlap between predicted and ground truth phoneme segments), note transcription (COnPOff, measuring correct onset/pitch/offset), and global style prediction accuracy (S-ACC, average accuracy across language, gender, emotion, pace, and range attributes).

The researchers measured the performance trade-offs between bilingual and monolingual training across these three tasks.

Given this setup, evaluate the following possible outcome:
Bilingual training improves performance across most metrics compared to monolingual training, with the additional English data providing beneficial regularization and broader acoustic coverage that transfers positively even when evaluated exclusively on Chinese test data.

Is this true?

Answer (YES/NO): NO